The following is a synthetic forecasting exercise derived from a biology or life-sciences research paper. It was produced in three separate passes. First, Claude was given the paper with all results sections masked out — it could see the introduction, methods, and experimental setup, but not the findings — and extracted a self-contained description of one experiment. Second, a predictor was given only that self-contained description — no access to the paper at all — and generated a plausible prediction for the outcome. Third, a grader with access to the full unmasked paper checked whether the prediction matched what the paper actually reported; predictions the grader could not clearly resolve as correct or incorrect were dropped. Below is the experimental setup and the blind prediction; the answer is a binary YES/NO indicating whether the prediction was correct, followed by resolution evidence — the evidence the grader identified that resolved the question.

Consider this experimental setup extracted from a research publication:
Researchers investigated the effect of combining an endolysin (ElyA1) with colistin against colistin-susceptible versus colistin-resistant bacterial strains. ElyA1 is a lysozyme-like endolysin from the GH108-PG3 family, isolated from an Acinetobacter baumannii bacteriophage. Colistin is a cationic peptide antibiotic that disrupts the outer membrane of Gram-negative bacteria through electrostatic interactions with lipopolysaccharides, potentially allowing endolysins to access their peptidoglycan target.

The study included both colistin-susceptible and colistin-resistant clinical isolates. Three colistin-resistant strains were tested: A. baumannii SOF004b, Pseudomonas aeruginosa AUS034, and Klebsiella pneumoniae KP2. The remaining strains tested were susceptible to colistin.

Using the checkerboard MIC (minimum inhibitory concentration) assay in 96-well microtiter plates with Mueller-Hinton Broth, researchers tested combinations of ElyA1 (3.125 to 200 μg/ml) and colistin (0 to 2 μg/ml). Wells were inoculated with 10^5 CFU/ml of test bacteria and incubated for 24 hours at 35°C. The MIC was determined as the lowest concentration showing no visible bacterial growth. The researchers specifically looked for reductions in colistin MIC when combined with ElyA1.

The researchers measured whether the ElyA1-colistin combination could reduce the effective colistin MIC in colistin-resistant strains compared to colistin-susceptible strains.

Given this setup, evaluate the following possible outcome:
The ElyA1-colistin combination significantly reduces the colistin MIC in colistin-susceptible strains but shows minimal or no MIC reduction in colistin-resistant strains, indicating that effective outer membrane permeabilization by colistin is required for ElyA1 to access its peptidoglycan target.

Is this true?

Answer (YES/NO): YES